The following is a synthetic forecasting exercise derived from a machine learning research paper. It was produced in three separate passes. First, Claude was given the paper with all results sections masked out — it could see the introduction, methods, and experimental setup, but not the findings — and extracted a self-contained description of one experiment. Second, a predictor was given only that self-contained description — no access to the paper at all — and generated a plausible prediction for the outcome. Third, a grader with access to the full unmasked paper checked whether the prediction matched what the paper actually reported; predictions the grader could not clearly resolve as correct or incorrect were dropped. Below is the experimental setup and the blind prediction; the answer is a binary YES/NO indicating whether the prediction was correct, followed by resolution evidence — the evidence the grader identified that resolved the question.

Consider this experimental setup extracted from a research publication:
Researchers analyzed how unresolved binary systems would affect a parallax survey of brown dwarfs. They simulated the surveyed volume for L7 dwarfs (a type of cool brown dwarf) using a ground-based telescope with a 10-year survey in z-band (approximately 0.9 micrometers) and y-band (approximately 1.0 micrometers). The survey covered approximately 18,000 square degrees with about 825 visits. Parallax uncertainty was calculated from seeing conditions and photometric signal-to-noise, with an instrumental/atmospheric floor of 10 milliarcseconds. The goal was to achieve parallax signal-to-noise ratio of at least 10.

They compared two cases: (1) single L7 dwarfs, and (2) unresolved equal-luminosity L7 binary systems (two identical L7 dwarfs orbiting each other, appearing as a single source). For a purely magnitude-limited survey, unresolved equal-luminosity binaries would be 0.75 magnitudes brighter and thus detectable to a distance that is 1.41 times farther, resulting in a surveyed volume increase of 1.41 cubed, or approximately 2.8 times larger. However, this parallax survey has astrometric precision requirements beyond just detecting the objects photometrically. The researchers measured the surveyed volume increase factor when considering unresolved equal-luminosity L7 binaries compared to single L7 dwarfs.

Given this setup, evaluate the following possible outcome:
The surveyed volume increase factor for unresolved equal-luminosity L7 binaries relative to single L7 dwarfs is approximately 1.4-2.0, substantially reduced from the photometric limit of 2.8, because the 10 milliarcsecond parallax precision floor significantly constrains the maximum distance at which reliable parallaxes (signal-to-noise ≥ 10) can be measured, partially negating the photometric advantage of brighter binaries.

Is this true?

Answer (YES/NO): YES